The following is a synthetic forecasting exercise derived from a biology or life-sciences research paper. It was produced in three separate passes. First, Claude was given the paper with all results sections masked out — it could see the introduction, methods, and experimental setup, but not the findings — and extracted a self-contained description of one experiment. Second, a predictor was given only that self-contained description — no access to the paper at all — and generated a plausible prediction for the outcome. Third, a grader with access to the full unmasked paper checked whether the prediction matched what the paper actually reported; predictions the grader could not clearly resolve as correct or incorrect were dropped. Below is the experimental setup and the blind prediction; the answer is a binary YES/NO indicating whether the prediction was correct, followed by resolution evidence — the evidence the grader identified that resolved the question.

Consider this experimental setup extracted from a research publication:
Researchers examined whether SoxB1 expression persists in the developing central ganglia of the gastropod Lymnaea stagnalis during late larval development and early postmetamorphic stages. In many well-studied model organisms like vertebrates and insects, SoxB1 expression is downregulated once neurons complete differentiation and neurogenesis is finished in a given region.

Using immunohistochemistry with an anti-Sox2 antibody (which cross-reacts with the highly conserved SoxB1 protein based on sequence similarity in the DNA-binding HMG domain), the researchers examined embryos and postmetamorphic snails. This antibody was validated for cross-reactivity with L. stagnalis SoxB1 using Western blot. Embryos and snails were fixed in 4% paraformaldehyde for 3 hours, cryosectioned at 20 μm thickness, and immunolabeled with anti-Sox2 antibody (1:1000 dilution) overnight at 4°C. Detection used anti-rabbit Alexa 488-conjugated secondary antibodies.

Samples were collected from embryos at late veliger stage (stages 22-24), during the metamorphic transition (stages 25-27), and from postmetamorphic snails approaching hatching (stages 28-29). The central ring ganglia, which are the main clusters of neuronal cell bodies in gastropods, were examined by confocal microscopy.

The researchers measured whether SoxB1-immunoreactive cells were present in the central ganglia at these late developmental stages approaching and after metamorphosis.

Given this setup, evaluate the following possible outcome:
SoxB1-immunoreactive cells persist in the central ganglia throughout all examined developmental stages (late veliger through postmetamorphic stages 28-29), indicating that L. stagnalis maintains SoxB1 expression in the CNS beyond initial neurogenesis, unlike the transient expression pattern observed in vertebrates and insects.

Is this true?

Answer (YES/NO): NO